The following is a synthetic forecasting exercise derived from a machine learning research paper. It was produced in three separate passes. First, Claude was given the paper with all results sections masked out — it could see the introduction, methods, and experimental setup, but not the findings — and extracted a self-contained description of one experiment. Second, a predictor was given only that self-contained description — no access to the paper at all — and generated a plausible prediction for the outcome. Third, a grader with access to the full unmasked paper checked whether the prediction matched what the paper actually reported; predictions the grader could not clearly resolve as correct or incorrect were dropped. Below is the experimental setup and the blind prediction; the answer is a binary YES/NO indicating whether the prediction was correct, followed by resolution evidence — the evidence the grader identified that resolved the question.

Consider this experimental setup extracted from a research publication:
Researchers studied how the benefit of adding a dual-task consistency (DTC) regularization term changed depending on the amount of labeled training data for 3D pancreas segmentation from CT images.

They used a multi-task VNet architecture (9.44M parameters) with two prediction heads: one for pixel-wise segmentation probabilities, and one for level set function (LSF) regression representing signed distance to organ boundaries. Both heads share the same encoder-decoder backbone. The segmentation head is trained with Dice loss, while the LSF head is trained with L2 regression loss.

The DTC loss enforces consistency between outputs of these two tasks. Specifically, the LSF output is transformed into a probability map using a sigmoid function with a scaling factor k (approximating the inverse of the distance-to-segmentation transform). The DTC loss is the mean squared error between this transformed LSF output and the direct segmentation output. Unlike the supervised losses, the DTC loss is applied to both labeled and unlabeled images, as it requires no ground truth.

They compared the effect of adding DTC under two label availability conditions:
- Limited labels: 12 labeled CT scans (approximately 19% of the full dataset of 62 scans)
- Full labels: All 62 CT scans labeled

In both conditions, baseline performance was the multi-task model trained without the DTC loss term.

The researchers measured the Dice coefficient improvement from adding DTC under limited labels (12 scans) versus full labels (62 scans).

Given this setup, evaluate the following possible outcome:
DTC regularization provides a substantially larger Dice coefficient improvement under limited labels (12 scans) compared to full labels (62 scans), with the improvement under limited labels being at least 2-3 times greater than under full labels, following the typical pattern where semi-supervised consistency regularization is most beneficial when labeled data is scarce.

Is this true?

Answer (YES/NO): YES